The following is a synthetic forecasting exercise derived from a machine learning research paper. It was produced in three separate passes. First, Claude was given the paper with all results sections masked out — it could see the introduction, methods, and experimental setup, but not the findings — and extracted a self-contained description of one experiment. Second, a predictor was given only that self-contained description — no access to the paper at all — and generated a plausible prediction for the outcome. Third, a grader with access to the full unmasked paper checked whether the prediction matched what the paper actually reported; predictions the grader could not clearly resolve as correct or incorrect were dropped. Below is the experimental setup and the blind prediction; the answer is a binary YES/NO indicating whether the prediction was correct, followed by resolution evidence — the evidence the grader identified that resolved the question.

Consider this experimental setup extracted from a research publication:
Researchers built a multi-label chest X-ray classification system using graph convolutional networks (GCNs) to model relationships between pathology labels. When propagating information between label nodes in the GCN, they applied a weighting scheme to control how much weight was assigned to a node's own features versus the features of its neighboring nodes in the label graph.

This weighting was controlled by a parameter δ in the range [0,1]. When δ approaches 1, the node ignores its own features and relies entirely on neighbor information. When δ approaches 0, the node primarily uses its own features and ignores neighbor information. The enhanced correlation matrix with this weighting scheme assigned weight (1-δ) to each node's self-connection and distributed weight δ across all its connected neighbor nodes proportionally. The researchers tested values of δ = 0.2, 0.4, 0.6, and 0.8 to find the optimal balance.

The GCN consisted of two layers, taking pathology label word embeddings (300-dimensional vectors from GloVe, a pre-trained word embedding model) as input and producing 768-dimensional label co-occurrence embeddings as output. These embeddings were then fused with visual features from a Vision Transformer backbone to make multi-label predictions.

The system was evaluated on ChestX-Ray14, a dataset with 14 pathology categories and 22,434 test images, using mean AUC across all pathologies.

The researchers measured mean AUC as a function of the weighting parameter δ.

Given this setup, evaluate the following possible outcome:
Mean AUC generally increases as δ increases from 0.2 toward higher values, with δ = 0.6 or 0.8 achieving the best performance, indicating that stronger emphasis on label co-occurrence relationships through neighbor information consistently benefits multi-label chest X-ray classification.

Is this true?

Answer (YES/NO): NO